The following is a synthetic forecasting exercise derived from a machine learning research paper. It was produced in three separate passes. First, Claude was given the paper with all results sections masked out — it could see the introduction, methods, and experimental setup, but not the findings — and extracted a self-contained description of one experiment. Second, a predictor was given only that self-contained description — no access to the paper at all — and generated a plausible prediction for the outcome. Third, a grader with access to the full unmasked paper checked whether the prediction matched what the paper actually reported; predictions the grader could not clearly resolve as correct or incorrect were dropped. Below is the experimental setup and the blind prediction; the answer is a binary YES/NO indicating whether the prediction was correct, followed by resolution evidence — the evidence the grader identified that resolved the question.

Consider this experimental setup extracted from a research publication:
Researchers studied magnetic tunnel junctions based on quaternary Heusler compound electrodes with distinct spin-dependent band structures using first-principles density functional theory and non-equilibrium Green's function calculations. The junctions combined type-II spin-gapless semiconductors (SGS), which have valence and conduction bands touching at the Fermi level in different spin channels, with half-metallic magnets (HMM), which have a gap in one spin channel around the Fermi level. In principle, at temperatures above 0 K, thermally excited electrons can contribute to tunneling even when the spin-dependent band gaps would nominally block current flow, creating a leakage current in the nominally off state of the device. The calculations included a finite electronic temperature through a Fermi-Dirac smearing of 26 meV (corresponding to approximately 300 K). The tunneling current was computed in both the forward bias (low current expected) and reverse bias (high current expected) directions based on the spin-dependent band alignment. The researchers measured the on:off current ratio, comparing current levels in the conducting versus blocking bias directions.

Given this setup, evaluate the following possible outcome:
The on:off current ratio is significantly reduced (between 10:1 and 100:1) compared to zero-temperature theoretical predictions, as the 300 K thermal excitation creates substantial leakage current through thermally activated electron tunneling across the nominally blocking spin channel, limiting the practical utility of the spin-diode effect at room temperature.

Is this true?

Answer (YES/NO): NO